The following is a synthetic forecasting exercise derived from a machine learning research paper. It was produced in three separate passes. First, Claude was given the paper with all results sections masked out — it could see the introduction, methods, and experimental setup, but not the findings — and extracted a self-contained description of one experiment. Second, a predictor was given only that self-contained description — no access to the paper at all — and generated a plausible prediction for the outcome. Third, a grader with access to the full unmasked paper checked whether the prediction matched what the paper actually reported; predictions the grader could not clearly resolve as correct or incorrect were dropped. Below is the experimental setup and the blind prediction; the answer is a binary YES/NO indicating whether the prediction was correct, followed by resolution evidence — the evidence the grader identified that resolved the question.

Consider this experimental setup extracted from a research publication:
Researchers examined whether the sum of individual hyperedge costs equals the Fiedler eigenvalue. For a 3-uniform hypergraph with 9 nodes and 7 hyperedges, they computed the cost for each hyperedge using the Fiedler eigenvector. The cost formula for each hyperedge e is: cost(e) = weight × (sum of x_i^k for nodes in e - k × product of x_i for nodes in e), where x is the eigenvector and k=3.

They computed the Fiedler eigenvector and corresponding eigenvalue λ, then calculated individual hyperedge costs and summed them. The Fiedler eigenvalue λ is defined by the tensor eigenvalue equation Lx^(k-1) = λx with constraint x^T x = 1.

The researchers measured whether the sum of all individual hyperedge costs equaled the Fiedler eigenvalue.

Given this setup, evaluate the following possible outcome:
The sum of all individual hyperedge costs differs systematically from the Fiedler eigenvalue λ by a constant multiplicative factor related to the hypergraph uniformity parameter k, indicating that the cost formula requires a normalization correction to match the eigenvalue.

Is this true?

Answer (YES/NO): NO